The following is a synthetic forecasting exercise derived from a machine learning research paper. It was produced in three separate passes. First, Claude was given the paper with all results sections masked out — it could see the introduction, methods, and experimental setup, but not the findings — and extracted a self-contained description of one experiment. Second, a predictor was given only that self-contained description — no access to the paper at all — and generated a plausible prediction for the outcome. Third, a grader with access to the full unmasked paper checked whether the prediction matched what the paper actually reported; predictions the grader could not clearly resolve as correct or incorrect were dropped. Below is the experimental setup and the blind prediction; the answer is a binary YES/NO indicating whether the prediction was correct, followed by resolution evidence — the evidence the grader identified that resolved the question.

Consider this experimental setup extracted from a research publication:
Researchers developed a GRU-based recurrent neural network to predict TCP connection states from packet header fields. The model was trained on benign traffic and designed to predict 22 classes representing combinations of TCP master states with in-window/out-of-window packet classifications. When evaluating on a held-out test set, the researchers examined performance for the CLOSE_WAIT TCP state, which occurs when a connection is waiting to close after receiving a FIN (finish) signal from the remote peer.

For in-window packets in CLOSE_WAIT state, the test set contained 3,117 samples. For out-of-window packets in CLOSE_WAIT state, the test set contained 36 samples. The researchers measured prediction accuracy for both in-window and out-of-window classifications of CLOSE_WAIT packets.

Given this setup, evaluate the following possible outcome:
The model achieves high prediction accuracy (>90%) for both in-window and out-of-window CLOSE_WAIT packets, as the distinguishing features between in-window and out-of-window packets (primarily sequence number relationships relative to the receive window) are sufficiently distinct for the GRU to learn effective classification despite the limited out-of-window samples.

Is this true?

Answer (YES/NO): NO